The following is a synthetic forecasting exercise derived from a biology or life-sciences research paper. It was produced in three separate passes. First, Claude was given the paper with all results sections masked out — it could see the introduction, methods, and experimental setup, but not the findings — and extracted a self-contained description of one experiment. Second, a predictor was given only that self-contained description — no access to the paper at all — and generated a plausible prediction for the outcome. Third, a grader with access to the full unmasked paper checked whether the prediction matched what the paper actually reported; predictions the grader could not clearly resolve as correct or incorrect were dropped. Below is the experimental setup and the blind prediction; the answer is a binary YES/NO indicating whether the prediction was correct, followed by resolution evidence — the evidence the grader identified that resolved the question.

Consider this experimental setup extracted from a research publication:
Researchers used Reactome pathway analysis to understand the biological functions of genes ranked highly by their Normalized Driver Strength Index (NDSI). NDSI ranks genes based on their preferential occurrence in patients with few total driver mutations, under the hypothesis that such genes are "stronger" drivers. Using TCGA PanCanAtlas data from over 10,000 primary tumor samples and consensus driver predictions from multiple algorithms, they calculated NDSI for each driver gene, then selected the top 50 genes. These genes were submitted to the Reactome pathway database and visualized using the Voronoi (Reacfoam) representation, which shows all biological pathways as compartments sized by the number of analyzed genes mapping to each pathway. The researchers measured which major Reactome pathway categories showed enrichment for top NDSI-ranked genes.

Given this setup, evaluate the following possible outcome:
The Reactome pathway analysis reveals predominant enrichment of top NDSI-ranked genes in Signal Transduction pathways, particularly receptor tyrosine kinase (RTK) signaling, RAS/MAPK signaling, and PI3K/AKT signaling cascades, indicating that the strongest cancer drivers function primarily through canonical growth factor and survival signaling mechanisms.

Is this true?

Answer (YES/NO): YES